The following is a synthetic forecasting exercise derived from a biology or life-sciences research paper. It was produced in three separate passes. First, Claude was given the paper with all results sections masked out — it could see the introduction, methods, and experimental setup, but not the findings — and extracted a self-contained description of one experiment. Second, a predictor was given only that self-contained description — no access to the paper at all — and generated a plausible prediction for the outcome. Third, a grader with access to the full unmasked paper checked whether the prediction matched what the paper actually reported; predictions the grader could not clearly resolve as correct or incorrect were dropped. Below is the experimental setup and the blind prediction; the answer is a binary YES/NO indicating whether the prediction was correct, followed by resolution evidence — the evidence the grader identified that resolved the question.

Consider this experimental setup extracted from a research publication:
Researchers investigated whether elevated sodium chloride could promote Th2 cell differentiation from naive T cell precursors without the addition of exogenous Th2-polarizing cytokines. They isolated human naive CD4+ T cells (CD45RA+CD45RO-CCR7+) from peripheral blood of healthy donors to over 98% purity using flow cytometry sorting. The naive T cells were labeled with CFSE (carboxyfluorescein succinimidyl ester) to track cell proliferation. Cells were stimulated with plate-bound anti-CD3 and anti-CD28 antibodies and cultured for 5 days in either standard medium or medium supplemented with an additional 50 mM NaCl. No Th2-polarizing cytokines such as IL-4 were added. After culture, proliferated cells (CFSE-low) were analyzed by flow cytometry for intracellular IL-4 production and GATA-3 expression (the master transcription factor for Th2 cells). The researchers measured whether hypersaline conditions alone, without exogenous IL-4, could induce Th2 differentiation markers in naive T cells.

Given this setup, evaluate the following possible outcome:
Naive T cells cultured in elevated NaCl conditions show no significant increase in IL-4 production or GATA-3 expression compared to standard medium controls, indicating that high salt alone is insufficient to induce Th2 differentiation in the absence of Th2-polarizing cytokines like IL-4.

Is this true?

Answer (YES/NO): NO